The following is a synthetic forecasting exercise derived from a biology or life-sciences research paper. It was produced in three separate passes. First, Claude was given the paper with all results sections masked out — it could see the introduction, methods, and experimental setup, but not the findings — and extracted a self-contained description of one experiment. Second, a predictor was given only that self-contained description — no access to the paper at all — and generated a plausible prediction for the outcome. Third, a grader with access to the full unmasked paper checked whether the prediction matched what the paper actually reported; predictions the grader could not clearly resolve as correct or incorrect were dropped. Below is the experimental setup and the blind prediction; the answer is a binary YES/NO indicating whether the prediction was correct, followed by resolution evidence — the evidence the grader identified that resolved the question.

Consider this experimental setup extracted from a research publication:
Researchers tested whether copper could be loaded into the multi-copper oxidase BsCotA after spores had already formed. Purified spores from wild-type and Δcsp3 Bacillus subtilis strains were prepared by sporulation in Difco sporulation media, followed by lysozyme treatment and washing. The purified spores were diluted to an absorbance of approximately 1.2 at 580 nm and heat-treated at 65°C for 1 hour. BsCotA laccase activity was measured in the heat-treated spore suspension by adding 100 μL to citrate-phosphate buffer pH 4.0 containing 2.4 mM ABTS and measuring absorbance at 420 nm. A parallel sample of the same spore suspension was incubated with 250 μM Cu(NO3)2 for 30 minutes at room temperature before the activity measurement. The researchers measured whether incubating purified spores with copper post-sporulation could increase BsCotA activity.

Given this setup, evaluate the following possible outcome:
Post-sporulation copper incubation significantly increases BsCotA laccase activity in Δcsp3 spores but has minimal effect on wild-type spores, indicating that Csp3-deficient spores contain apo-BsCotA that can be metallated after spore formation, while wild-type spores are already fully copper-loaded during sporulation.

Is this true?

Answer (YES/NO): NO